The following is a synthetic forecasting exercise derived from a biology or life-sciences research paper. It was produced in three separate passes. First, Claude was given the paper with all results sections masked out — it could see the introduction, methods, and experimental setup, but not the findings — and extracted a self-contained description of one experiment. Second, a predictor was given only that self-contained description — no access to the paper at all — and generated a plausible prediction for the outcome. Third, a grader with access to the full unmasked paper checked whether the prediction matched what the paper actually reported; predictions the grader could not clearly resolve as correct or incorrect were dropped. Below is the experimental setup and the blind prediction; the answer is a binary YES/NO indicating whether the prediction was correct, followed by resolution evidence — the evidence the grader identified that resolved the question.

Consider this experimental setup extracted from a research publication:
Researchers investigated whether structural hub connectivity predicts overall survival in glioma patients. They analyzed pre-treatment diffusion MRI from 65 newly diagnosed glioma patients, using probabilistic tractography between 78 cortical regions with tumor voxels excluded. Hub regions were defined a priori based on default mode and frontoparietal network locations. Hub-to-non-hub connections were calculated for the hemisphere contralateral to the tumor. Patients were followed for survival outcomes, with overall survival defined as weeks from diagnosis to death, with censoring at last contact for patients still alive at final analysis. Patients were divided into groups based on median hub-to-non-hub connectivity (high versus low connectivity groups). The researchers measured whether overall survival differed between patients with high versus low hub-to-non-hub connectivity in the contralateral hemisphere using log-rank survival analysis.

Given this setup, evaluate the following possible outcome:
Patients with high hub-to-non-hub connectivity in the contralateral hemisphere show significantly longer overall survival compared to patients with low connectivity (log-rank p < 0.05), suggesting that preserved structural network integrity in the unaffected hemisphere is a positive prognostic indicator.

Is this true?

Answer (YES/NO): NO